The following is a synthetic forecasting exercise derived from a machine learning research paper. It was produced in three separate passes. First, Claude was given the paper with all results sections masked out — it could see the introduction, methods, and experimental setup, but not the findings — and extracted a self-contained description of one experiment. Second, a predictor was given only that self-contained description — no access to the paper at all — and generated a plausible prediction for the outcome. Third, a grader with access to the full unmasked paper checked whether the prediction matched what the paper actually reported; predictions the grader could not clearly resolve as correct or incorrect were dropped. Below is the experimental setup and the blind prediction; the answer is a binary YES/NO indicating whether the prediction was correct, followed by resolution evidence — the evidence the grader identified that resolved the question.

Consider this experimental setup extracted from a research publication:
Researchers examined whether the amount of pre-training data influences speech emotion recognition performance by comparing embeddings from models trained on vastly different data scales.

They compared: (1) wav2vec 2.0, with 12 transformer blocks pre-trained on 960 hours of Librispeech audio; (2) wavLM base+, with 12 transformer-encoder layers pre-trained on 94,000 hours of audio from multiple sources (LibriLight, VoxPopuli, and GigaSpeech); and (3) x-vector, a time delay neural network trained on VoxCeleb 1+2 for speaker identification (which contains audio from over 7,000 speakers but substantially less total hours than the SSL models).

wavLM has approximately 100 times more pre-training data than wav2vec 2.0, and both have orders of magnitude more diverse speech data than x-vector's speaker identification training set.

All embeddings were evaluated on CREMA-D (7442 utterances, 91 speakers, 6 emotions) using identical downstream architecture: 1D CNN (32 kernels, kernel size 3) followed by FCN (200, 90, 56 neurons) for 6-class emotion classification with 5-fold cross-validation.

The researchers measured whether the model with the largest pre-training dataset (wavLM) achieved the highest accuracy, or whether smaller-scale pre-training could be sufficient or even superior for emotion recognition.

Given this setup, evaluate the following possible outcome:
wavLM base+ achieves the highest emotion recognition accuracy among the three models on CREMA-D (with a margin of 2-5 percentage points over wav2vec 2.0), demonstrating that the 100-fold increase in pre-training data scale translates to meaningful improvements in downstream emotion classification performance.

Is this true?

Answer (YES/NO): NO